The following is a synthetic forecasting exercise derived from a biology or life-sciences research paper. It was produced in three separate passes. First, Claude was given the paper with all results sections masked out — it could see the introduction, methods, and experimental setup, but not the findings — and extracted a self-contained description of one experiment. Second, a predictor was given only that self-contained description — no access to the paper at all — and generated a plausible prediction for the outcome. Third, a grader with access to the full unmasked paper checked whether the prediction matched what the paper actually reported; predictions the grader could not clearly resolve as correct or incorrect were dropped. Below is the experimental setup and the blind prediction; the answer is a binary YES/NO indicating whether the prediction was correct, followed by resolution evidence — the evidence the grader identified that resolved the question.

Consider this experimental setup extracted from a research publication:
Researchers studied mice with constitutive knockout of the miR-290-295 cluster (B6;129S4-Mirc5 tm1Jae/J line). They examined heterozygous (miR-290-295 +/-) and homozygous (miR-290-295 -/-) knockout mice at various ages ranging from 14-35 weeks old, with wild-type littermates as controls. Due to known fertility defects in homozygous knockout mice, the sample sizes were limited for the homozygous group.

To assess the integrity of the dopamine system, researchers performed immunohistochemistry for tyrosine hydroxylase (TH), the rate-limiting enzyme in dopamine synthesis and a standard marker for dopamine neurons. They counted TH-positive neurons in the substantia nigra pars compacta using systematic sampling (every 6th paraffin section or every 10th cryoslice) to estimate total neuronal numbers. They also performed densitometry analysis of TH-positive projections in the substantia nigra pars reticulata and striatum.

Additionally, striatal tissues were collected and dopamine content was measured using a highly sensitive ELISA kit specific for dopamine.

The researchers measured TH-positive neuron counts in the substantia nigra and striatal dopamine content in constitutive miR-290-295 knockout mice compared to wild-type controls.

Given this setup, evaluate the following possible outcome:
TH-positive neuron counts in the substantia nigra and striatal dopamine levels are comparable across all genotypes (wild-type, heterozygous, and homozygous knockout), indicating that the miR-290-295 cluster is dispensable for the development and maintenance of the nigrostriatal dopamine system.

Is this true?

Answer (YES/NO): NO